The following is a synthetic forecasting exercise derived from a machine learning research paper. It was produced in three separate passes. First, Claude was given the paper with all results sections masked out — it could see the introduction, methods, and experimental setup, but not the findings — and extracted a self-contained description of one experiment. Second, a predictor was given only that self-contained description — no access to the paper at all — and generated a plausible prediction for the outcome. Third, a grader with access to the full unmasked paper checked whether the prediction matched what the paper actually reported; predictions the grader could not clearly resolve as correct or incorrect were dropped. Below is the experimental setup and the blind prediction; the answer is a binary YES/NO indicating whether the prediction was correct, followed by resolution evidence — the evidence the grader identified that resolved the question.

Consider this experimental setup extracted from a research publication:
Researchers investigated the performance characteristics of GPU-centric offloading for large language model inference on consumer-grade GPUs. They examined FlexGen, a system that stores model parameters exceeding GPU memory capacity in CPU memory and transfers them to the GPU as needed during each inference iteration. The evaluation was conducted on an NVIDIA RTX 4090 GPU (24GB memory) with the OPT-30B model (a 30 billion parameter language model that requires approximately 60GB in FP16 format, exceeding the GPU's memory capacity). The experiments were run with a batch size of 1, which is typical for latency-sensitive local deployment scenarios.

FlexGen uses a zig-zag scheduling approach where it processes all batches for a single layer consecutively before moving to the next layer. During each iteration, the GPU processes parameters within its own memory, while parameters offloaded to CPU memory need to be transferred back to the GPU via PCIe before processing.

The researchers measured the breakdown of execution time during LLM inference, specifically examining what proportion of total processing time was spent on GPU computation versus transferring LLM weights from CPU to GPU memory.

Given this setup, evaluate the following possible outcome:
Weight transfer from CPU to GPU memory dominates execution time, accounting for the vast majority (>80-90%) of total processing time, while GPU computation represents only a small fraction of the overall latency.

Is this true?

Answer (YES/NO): YES